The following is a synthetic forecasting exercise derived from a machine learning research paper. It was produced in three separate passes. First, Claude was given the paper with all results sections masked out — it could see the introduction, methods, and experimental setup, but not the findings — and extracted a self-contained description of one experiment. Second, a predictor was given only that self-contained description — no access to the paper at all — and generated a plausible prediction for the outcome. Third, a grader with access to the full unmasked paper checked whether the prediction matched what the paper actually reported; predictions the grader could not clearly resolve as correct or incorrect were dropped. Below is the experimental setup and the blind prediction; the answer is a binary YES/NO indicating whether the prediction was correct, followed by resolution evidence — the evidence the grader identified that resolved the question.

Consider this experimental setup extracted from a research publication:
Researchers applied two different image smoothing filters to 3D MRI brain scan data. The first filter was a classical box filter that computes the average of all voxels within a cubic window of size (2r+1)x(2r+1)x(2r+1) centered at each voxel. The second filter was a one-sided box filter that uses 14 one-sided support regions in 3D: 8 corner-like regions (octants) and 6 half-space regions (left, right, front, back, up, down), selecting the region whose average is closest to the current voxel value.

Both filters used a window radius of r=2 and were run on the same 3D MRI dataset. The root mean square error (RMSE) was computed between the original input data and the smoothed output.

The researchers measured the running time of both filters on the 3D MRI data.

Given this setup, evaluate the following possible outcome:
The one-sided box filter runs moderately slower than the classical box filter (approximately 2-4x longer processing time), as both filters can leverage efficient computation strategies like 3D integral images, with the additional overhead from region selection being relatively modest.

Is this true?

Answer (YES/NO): YES